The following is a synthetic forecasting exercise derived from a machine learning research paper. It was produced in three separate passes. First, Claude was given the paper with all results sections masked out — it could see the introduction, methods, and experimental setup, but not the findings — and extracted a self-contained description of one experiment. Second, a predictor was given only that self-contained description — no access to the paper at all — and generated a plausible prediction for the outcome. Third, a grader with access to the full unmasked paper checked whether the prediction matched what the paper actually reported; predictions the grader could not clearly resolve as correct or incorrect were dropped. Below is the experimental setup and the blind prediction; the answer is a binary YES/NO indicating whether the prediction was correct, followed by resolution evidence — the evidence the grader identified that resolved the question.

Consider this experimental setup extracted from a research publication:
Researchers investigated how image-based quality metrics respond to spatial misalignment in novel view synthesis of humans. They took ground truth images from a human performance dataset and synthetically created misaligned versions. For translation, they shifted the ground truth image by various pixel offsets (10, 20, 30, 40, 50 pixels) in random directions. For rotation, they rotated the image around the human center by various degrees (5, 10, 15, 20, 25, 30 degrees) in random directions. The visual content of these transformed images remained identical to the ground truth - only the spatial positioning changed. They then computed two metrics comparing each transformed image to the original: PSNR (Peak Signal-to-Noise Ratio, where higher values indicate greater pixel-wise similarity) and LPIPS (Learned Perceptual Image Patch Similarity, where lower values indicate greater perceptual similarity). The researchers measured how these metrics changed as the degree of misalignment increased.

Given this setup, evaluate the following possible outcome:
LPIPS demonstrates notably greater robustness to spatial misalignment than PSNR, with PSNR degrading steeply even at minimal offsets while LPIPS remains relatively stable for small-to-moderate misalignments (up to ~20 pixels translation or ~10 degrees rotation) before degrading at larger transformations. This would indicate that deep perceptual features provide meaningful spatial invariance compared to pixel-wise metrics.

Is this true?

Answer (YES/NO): NO